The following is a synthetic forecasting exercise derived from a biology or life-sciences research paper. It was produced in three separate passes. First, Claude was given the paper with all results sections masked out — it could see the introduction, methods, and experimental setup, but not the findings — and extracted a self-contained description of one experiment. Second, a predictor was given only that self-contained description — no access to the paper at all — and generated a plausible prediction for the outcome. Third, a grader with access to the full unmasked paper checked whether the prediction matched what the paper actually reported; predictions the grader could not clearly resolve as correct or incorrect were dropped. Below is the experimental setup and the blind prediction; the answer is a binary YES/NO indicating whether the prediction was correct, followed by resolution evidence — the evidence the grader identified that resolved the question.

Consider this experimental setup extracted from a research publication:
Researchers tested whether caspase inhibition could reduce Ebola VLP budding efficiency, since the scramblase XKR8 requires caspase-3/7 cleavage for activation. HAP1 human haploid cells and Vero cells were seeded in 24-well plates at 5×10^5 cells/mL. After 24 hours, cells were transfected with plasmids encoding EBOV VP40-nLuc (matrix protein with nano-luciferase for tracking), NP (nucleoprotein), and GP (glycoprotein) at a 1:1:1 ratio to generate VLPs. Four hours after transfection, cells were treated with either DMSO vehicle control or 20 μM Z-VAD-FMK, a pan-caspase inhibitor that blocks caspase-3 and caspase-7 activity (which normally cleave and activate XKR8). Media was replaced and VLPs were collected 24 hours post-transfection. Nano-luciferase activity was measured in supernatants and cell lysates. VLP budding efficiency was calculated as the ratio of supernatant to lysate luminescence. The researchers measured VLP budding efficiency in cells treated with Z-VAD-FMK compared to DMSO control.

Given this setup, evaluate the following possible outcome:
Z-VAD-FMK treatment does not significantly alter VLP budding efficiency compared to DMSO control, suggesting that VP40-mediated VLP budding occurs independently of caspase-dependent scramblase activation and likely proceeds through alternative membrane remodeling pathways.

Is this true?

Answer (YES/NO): NO